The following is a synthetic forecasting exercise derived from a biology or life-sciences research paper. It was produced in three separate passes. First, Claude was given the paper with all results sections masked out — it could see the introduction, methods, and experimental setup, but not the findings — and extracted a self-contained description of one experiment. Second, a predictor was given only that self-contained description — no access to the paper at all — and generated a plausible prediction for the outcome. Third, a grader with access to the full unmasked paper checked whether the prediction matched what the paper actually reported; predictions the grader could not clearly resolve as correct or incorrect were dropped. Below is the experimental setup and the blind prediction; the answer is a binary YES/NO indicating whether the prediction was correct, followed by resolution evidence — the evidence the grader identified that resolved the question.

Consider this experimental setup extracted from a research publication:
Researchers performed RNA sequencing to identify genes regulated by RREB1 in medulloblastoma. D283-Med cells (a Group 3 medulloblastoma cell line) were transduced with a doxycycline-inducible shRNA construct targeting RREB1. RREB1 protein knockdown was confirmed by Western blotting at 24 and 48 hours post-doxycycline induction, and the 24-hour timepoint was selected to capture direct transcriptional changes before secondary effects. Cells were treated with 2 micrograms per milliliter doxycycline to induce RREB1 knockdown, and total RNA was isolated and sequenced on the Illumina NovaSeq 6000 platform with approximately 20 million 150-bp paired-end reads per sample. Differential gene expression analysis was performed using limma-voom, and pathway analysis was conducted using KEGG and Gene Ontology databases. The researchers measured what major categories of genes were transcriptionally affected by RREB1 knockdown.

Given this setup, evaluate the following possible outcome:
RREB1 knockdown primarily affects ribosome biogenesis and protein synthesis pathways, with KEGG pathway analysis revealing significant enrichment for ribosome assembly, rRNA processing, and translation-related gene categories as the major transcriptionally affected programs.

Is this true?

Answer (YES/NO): NO